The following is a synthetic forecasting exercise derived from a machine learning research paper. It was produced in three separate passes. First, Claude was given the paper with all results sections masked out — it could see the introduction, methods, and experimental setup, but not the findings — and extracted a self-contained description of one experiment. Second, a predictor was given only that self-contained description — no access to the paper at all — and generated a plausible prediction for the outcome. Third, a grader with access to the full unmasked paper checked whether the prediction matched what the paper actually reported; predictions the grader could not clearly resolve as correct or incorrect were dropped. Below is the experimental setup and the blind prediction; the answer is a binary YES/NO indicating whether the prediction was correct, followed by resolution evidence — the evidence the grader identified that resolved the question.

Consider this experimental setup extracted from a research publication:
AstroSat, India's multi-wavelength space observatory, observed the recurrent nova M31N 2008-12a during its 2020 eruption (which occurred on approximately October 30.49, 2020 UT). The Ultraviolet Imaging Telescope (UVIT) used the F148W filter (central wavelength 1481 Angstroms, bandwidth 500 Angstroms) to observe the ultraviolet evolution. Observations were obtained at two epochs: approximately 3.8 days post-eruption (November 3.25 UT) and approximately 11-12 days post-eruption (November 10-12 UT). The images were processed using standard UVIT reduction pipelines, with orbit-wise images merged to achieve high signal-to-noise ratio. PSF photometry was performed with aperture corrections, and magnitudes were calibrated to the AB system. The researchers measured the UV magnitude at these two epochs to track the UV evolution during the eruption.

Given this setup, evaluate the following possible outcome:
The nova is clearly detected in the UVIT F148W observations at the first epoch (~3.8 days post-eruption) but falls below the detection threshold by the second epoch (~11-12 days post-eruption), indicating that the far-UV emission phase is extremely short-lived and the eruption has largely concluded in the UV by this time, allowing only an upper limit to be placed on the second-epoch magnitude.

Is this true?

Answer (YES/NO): NO